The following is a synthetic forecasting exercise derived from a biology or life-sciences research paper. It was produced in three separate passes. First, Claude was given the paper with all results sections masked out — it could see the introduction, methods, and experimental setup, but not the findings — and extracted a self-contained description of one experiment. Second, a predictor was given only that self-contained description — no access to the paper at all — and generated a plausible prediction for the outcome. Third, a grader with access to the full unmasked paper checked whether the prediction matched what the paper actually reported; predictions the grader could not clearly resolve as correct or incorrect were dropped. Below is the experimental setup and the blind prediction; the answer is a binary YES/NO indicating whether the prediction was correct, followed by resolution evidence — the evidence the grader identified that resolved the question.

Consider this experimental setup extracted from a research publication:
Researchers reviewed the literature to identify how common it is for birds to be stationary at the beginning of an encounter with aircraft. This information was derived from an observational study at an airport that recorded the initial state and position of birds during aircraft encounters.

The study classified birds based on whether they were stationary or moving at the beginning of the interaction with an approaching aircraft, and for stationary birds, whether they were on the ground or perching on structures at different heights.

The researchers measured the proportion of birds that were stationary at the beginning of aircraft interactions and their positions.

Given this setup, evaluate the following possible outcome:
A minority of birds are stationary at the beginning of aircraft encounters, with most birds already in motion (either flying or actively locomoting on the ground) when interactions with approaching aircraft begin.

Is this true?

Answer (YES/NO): NO